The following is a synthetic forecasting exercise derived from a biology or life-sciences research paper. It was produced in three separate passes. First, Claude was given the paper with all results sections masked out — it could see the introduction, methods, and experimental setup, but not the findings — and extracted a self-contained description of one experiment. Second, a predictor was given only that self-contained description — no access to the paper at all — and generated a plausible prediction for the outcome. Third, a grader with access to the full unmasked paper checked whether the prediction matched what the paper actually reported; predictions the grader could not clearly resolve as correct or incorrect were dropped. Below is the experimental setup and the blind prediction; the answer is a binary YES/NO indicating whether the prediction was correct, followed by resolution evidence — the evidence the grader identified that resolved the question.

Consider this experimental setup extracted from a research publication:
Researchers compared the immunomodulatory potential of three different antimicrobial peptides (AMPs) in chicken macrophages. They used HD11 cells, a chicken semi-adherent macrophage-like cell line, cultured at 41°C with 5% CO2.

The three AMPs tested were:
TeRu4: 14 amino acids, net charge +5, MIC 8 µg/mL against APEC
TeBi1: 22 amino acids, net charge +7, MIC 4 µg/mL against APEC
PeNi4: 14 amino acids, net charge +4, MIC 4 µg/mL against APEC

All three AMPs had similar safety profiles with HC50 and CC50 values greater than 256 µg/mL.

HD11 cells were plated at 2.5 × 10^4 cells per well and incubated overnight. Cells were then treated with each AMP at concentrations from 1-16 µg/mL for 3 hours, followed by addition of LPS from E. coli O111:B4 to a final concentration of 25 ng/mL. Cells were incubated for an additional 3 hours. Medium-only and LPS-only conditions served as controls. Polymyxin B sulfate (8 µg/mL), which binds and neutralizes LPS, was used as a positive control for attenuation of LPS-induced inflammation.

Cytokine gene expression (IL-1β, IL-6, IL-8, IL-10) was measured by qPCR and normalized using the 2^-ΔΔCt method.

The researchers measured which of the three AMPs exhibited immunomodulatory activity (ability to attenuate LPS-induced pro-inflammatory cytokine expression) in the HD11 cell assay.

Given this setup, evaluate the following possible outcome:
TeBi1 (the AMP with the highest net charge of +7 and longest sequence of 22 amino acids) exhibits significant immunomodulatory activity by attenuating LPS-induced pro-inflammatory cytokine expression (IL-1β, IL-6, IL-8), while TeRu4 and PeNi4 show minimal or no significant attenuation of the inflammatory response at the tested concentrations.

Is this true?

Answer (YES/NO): NO